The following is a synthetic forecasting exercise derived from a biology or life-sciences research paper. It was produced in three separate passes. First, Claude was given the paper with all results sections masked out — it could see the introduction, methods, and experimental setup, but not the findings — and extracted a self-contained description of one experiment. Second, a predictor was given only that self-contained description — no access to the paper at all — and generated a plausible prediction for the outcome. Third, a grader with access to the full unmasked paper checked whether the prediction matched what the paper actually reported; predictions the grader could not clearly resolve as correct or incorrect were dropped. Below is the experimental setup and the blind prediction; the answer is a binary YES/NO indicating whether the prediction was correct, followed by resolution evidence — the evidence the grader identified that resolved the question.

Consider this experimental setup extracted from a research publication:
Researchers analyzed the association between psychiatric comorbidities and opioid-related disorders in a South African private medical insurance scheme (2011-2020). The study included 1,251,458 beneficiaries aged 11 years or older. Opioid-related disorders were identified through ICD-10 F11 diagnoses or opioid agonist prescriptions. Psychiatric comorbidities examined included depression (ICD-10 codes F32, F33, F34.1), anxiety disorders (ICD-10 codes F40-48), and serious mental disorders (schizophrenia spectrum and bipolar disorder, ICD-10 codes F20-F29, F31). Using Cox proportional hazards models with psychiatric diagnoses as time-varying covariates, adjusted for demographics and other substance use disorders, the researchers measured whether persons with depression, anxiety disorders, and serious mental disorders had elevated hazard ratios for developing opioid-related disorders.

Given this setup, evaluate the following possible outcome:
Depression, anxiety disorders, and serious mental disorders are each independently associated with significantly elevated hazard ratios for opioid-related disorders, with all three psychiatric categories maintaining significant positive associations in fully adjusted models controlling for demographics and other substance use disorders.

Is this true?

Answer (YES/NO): YES